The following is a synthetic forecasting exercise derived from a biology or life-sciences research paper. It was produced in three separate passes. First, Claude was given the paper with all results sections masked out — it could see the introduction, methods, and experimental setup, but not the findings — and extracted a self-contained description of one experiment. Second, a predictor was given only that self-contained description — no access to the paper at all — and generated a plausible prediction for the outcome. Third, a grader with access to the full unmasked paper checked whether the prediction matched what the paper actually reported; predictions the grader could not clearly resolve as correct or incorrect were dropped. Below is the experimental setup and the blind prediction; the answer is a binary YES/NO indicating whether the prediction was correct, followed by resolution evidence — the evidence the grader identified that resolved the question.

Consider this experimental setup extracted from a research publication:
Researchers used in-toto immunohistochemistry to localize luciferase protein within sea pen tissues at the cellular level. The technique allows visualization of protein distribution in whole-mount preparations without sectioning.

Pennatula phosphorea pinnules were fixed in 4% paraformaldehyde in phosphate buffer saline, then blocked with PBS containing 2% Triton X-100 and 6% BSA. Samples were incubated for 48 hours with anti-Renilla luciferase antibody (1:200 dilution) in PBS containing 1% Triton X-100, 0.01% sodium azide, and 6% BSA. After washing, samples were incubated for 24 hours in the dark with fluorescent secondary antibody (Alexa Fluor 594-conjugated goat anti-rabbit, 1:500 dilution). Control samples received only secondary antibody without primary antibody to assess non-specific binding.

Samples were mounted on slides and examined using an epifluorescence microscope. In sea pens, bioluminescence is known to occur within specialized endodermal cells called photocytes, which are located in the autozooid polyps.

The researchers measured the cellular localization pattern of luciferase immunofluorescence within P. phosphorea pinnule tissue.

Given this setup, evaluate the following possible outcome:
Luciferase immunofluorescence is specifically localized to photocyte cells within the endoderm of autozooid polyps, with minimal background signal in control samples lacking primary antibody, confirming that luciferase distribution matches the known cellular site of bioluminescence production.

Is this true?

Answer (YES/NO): YES